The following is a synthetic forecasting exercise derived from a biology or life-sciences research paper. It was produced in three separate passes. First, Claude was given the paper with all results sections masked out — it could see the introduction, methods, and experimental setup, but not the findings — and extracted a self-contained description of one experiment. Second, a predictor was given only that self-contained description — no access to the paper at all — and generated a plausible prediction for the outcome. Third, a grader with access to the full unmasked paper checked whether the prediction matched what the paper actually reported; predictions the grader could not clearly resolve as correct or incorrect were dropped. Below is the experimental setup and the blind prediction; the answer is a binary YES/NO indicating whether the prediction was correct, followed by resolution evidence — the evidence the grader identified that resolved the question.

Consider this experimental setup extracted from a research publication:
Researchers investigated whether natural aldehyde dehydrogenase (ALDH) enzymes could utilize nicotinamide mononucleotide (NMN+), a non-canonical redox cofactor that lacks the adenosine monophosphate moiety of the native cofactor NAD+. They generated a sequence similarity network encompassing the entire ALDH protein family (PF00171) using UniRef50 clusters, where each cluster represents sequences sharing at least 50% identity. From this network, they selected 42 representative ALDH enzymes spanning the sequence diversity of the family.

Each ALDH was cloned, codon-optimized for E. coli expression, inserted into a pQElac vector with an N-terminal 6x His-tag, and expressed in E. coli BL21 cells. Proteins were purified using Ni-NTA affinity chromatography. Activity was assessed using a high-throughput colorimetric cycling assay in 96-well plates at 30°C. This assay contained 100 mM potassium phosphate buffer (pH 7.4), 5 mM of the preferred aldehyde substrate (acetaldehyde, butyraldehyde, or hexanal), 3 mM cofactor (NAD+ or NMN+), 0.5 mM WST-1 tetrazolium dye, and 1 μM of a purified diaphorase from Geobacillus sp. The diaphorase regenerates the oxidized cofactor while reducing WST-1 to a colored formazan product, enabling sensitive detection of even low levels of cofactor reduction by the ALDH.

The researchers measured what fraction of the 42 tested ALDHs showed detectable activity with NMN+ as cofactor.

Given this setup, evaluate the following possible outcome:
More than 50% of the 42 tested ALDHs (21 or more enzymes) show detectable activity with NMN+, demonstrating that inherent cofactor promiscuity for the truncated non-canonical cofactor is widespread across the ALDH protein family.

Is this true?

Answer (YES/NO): NO